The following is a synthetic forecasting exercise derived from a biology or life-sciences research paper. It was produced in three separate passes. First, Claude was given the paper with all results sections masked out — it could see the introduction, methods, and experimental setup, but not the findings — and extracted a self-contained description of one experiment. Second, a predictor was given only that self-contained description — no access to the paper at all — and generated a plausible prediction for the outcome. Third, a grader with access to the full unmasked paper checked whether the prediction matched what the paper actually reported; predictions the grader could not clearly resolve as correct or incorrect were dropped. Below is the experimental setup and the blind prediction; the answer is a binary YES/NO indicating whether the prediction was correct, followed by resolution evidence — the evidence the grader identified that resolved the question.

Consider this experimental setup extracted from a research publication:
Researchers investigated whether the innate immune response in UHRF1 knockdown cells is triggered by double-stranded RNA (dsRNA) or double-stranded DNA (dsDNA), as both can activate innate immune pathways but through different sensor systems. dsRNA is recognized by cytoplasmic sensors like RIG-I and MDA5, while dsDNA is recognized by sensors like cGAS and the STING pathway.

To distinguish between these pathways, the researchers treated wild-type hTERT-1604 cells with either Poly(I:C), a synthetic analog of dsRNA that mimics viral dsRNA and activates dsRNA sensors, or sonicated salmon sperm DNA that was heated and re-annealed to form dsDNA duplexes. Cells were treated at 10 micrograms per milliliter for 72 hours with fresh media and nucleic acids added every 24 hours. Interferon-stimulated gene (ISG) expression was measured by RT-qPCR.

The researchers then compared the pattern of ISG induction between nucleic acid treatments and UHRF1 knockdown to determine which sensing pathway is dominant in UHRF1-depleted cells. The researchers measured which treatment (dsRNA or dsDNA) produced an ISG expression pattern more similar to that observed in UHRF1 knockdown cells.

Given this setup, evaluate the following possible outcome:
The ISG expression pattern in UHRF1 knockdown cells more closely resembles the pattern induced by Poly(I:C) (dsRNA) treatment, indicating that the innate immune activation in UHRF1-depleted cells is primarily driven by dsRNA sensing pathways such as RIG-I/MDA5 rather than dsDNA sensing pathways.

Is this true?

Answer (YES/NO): YES